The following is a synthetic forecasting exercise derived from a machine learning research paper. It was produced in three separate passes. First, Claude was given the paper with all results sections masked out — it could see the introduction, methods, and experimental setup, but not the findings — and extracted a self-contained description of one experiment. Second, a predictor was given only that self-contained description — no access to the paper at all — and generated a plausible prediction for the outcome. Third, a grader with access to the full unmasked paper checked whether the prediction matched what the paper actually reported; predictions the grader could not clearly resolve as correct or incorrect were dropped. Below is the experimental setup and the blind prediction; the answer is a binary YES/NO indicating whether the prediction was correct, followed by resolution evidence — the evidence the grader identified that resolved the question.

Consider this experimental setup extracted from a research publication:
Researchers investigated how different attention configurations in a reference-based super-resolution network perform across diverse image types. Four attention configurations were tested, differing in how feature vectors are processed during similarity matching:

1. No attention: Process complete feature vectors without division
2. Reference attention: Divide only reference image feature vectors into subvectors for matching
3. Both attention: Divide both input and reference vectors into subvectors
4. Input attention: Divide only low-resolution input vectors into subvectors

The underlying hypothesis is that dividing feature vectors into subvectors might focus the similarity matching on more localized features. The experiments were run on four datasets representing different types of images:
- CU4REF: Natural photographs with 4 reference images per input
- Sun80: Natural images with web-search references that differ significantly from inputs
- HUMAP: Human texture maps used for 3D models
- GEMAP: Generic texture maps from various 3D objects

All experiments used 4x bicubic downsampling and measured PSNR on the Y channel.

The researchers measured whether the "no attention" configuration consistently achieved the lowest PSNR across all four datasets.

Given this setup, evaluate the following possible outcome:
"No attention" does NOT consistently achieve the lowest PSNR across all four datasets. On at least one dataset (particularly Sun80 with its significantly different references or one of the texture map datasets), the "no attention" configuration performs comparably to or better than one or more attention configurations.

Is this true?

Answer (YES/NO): YES